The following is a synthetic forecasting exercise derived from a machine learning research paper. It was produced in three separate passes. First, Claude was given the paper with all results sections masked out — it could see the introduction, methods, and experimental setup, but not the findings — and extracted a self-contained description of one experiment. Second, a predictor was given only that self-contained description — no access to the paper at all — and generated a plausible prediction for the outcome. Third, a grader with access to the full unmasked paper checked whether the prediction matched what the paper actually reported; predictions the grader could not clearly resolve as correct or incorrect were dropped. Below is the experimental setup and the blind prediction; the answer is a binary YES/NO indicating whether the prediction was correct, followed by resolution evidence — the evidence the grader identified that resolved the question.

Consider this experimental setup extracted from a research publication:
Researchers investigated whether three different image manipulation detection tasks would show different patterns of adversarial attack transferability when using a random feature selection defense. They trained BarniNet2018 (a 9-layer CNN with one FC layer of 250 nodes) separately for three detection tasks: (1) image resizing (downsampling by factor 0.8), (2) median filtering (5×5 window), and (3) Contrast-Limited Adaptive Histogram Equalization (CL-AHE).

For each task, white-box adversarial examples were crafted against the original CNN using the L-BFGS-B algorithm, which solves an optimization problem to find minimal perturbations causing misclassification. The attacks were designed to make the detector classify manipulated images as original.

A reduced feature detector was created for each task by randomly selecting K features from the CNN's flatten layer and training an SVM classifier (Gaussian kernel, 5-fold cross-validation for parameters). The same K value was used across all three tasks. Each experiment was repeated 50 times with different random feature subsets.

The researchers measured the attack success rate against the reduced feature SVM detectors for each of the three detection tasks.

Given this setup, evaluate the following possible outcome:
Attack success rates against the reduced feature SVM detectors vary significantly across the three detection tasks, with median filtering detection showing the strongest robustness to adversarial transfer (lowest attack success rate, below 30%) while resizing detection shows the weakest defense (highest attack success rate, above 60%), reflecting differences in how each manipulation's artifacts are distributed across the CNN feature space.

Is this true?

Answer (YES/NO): NO